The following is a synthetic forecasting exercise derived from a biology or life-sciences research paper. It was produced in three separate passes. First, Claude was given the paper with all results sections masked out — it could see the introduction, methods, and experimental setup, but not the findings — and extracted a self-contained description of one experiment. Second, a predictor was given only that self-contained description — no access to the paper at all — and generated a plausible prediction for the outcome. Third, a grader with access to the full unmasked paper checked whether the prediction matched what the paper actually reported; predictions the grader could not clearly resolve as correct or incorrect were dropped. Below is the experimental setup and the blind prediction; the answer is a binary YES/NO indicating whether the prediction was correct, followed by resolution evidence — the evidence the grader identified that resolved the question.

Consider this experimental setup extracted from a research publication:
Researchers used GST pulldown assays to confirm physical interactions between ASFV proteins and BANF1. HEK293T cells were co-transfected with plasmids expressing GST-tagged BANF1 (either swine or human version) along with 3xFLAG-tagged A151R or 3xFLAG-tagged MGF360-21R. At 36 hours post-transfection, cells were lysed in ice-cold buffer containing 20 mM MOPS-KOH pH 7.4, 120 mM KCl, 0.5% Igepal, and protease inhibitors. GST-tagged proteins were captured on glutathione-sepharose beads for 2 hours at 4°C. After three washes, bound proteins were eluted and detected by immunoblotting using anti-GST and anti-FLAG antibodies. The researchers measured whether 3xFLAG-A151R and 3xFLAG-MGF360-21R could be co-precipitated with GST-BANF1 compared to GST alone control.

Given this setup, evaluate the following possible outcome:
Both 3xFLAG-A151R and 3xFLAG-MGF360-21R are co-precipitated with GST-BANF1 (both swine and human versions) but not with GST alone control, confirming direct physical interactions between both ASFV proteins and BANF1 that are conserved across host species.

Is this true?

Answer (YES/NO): NO